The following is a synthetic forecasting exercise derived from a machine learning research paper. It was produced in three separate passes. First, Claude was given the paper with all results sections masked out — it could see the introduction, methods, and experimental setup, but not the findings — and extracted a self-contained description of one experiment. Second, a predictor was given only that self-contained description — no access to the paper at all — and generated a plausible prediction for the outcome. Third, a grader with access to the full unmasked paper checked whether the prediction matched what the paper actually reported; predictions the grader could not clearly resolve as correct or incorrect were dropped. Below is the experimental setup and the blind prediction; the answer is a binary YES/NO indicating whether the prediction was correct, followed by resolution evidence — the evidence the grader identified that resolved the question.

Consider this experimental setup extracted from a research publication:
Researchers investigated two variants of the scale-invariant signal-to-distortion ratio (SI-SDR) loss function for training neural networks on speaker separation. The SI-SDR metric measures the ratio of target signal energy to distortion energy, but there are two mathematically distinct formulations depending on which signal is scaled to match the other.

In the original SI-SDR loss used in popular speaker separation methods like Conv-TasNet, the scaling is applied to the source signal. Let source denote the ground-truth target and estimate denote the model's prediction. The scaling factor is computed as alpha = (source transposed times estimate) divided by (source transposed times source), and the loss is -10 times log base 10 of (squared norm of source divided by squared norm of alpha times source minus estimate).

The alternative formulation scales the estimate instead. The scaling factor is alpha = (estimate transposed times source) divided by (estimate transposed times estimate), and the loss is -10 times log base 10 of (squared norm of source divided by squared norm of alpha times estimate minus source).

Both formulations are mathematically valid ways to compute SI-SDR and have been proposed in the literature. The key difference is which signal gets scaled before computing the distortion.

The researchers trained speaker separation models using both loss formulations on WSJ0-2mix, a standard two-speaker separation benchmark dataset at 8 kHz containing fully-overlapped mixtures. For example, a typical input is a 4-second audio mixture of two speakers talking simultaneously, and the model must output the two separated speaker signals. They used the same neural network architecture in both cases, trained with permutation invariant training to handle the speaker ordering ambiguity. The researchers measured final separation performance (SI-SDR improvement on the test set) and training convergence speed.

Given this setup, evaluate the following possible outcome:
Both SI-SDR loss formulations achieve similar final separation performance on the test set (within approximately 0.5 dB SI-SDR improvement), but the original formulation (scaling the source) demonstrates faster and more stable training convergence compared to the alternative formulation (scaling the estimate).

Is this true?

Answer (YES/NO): NO